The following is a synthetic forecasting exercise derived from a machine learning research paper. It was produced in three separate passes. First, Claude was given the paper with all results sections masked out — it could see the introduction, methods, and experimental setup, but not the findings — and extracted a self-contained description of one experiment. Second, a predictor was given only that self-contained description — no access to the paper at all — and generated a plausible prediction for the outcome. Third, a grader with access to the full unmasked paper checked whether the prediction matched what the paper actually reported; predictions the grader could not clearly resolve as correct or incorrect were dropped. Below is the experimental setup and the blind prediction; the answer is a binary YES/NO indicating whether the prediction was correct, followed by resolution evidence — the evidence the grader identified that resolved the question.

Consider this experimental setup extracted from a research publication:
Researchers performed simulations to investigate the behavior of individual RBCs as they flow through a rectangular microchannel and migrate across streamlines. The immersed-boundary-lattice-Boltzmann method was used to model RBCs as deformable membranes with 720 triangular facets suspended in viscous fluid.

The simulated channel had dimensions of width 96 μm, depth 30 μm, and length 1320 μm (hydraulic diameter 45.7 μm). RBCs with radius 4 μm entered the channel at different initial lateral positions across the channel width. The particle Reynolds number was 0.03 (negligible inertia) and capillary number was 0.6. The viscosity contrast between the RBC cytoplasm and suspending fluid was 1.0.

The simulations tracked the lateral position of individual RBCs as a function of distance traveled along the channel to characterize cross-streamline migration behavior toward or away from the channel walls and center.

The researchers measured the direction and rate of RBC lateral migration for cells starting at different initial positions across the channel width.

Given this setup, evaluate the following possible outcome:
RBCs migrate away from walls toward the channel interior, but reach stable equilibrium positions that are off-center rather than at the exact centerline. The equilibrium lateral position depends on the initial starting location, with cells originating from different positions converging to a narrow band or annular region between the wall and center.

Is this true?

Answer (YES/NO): YES